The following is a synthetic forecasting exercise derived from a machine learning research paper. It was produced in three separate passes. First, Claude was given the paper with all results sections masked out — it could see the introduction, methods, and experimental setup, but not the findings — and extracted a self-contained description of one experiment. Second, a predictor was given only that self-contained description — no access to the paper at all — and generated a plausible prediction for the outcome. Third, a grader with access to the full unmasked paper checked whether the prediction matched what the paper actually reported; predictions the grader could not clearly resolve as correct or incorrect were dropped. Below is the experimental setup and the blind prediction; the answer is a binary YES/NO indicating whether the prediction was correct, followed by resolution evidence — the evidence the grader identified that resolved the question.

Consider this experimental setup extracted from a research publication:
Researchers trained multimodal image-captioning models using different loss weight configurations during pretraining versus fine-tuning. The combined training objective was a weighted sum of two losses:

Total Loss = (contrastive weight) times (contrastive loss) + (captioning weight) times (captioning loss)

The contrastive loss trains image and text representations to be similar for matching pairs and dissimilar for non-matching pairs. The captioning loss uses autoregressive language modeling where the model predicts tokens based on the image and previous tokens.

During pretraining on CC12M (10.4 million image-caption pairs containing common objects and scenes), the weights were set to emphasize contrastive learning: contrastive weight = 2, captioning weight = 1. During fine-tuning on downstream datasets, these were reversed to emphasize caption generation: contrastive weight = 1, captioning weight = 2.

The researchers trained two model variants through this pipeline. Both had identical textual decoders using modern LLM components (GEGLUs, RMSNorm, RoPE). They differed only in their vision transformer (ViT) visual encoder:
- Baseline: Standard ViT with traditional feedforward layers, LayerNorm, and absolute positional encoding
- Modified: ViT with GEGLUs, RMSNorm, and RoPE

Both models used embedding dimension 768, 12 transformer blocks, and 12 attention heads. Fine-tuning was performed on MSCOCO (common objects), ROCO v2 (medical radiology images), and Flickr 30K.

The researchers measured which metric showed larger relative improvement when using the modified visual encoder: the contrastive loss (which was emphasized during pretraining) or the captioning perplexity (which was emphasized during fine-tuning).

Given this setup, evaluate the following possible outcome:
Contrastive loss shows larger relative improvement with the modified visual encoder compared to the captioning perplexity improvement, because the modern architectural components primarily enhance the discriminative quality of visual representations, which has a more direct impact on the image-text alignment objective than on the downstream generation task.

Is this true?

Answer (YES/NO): YES